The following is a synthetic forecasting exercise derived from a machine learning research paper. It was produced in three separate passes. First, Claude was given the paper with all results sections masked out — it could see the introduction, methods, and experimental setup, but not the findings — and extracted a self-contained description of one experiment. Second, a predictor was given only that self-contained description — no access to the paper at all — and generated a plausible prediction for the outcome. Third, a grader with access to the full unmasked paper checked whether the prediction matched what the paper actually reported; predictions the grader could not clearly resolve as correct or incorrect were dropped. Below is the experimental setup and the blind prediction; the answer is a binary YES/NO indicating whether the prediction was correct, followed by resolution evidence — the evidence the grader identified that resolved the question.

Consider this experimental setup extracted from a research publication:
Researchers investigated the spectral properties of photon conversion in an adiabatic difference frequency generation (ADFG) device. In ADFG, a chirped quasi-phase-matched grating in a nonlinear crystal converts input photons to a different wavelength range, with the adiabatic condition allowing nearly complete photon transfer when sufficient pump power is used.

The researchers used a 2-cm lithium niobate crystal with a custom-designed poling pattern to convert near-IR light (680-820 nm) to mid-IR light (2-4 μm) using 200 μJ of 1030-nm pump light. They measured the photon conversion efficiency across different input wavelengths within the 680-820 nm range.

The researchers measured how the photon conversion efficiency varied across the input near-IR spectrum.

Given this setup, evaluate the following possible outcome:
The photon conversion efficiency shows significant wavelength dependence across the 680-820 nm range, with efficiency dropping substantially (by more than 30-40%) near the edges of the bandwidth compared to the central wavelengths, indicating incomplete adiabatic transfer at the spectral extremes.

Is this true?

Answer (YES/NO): NO